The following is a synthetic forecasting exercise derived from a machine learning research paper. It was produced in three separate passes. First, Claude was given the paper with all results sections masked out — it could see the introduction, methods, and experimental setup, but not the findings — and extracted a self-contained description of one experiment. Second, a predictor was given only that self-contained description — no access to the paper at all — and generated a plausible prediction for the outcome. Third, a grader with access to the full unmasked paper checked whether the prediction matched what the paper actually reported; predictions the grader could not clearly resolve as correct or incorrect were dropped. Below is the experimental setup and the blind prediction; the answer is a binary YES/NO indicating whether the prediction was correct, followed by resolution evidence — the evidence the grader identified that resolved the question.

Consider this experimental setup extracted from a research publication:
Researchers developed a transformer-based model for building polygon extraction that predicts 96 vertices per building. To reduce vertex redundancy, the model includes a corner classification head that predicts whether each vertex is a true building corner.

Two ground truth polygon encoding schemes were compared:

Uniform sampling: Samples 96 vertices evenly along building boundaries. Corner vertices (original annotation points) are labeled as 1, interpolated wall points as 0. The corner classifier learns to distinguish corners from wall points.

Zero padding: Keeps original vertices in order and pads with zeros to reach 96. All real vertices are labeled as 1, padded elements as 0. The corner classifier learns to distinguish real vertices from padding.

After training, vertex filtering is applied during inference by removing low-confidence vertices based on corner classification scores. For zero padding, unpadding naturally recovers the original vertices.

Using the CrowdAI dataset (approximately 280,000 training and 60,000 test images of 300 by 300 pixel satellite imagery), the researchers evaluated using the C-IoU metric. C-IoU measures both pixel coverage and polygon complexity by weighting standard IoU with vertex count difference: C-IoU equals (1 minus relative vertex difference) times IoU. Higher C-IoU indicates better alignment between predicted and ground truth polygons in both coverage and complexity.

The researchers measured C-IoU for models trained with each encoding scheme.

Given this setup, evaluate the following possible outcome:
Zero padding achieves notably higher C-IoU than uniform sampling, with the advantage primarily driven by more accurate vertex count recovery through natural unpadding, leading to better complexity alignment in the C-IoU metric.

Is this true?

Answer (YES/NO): NO